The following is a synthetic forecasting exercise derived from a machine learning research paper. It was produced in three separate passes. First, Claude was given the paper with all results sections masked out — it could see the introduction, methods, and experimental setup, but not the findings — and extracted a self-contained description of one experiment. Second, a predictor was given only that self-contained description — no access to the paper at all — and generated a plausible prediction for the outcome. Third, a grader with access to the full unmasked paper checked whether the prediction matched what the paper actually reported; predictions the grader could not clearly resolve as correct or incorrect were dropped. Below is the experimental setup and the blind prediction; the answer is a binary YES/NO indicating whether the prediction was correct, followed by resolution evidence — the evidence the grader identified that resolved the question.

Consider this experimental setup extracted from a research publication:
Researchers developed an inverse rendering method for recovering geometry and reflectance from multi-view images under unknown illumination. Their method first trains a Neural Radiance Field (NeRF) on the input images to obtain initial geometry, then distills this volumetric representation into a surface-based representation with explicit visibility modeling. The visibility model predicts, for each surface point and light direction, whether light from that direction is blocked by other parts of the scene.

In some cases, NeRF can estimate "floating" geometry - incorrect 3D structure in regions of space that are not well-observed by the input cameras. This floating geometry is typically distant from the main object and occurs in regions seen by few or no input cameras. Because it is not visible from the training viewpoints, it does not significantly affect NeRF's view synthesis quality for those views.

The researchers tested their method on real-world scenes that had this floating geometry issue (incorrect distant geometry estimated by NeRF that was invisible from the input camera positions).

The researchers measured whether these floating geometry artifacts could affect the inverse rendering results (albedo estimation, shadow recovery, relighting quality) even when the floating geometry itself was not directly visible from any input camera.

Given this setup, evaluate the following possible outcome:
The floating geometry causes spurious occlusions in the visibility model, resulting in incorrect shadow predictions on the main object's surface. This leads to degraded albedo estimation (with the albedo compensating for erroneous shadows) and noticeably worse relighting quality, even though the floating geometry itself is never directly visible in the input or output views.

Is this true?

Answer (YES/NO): YES